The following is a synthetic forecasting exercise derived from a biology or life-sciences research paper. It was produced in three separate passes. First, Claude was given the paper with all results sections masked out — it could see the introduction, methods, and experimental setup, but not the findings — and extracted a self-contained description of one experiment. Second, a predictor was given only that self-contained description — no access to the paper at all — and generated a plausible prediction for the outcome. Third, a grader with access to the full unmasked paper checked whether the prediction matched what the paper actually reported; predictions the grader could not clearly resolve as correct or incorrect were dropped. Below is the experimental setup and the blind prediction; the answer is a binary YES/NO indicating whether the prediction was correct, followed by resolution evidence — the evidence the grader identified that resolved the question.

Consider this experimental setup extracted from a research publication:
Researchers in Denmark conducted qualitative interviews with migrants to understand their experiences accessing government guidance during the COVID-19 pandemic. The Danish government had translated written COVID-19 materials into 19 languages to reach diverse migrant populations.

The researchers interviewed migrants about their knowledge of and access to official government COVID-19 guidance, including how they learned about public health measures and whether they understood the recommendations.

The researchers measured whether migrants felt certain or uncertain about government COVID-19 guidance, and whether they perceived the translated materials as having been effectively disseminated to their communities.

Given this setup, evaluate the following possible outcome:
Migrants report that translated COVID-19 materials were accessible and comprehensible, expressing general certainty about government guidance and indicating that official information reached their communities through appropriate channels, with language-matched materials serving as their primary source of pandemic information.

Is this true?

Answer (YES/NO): NO